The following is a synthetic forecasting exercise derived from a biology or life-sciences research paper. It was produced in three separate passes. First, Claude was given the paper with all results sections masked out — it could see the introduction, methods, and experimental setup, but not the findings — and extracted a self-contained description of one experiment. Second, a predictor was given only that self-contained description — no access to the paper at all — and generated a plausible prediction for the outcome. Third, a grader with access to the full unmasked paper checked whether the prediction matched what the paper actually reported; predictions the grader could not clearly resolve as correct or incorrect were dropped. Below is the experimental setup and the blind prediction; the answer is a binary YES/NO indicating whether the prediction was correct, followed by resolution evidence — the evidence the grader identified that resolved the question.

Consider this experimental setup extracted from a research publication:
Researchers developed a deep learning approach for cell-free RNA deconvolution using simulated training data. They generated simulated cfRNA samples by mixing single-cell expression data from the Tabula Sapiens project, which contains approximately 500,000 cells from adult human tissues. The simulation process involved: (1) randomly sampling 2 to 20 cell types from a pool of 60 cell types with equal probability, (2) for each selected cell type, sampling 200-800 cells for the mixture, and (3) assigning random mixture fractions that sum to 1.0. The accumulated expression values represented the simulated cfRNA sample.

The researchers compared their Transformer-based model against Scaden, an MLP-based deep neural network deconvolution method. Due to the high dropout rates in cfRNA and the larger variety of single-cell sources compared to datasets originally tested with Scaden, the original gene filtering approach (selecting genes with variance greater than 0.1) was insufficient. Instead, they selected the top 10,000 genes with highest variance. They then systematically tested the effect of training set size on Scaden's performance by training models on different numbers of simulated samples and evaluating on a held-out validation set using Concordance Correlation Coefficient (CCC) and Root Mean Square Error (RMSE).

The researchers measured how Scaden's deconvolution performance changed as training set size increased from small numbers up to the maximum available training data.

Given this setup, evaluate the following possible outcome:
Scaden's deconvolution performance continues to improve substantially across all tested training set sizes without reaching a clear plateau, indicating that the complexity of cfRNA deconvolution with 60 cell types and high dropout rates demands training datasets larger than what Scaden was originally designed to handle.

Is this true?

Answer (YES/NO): NO